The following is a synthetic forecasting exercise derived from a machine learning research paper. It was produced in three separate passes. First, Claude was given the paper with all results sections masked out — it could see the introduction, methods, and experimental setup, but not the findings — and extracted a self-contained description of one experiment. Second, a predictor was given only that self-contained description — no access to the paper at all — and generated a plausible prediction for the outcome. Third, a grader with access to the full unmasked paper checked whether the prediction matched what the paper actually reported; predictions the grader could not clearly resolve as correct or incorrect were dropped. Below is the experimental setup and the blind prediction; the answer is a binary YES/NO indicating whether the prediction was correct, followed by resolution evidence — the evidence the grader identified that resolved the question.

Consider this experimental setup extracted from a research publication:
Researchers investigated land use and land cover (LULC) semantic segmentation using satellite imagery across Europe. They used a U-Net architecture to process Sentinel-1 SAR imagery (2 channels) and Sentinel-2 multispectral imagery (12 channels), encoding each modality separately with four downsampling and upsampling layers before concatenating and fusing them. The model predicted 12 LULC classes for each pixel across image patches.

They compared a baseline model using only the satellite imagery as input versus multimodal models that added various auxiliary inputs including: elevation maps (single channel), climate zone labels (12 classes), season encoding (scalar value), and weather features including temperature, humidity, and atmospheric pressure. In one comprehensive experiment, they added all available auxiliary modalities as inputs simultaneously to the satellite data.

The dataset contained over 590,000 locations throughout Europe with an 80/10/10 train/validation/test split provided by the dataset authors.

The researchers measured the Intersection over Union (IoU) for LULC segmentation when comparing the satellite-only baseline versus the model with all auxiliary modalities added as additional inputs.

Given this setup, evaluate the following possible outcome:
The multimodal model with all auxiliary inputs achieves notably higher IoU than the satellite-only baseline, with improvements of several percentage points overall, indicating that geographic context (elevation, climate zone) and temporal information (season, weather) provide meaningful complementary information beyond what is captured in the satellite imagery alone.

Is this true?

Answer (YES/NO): NO